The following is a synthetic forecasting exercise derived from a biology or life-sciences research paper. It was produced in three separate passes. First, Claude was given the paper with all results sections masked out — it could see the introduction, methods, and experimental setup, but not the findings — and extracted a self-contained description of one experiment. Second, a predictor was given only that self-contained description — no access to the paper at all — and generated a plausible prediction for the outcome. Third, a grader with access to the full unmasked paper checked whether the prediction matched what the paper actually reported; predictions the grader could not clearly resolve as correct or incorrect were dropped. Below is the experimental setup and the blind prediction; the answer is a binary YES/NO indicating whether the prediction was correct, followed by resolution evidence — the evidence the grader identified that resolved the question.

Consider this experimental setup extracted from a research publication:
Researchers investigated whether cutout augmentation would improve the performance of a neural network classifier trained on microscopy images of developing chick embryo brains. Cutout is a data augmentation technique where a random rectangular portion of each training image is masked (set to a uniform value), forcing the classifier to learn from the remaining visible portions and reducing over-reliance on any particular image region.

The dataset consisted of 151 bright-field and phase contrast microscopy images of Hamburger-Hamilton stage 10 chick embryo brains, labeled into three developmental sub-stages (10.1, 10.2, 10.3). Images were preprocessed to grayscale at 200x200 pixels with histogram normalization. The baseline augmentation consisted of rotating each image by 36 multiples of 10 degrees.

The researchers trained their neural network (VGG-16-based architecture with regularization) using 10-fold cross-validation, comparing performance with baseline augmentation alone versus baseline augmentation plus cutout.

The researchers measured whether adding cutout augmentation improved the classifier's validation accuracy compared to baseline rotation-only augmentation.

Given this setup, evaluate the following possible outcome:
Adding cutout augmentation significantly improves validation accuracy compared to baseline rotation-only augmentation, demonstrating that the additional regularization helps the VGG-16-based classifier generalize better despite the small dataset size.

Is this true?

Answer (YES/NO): YES